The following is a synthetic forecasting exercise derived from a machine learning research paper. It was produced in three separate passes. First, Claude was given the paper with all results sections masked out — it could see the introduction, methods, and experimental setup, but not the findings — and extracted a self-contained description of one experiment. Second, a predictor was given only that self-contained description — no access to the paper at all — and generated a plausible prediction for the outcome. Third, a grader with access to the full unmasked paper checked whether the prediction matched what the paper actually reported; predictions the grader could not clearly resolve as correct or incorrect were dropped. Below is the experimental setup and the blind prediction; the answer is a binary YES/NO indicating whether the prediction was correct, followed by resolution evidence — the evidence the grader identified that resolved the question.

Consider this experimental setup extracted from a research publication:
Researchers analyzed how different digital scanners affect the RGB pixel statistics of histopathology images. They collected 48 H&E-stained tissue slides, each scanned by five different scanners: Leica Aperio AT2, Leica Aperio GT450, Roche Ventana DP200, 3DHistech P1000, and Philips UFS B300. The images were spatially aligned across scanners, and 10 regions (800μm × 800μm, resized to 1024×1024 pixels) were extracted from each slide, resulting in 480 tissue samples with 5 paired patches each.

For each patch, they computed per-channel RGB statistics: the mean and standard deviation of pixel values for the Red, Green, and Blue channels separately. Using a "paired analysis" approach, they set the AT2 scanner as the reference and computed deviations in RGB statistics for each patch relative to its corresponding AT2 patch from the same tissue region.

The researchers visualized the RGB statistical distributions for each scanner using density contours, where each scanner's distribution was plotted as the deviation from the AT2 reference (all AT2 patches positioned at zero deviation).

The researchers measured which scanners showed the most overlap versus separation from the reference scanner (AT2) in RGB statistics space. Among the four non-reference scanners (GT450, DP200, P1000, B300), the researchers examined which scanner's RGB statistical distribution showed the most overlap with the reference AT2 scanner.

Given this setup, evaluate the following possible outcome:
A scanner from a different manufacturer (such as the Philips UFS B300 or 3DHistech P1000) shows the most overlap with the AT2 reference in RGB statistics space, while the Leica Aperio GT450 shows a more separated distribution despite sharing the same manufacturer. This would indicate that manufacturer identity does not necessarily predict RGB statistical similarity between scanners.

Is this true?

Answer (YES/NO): NO